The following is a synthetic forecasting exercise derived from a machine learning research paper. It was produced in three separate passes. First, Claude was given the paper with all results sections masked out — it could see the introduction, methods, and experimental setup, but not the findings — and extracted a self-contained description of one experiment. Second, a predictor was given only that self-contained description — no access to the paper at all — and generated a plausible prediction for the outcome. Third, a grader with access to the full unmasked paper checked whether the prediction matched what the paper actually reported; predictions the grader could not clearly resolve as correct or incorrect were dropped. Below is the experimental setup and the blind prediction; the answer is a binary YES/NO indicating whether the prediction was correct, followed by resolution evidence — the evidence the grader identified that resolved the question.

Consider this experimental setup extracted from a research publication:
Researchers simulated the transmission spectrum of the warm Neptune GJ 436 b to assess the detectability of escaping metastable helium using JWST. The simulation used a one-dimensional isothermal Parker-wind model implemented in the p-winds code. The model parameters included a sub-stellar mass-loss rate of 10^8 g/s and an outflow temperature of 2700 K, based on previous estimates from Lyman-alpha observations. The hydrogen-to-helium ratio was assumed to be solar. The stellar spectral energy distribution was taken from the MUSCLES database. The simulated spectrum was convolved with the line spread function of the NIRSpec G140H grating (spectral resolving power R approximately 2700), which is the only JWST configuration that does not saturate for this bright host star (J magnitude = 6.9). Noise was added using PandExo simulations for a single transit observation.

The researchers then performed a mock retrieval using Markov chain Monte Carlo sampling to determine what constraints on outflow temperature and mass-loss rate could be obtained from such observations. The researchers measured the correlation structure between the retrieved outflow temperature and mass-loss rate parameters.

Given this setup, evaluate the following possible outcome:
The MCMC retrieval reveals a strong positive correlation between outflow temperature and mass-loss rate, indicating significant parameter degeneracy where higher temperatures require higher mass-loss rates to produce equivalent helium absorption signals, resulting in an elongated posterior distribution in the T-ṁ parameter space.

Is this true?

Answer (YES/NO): YES